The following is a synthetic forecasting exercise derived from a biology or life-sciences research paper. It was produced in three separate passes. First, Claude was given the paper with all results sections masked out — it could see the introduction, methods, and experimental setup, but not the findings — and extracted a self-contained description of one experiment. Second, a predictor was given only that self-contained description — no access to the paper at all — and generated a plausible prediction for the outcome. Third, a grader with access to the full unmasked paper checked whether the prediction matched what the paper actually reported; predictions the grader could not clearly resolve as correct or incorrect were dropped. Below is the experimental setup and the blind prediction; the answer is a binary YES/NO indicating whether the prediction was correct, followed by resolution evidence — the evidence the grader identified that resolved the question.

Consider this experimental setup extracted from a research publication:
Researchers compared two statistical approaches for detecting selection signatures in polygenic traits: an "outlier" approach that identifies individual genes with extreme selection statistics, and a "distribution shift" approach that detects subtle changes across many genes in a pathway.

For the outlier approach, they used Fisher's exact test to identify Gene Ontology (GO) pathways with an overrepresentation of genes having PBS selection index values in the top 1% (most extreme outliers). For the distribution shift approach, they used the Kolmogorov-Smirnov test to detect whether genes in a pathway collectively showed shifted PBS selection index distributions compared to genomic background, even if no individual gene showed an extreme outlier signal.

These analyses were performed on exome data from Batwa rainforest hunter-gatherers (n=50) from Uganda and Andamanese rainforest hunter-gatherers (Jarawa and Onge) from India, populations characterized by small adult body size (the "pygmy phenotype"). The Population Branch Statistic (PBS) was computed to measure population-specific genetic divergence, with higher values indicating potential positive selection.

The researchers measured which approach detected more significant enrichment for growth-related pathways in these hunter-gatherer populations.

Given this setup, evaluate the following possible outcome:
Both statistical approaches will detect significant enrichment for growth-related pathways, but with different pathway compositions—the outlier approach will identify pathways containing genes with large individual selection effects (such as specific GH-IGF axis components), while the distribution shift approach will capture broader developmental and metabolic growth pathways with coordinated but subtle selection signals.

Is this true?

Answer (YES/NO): NO